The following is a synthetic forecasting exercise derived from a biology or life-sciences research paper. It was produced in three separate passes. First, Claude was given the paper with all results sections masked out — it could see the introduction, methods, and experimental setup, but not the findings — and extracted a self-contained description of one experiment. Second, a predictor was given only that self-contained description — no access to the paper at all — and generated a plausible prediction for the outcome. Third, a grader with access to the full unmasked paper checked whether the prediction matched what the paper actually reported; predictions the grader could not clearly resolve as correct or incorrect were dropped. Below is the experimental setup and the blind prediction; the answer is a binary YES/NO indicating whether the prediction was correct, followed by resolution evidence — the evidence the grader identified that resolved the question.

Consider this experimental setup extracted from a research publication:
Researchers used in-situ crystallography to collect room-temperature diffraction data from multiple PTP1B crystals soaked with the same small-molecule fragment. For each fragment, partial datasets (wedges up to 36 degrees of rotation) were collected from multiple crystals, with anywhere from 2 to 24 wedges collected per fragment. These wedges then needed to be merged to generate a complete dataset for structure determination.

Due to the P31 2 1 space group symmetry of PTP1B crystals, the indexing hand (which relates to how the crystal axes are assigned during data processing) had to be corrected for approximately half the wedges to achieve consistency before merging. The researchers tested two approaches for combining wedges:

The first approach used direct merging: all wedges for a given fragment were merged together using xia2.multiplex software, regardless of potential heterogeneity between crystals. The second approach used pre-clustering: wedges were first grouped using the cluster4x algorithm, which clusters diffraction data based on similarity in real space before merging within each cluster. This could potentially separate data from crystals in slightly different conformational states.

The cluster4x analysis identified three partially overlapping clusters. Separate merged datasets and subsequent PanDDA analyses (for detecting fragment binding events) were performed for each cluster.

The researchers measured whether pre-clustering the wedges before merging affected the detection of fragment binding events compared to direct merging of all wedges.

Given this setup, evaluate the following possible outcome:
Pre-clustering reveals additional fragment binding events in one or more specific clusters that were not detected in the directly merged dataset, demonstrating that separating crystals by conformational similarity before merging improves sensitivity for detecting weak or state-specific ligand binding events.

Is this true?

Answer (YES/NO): YES